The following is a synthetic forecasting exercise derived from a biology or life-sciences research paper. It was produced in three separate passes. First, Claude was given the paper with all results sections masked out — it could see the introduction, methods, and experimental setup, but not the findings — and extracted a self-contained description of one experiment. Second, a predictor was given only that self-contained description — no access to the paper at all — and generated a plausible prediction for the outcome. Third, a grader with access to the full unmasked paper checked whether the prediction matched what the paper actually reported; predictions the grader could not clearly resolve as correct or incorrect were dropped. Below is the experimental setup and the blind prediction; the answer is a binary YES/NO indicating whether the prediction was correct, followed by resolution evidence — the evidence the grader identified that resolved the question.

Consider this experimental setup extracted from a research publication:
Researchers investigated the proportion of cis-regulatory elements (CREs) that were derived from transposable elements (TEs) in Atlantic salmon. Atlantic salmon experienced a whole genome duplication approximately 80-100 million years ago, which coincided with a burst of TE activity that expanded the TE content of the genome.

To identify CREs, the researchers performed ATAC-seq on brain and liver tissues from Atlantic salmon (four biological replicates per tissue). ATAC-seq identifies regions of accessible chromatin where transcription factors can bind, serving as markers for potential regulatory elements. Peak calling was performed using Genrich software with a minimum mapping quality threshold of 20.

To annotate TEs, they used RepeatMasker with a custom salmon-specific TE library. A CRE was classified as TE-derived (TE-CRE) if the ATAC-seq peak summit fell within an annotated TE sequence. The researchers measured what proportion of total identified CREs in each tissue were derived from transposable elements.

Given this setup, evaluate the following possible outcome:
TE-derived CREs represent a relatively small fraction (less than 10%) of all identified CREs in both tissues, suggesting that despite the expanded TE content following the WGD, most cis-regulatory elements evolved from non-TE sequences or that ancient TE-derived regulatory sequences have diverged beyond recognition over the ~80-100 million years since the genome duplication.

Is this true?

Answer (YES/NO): NO